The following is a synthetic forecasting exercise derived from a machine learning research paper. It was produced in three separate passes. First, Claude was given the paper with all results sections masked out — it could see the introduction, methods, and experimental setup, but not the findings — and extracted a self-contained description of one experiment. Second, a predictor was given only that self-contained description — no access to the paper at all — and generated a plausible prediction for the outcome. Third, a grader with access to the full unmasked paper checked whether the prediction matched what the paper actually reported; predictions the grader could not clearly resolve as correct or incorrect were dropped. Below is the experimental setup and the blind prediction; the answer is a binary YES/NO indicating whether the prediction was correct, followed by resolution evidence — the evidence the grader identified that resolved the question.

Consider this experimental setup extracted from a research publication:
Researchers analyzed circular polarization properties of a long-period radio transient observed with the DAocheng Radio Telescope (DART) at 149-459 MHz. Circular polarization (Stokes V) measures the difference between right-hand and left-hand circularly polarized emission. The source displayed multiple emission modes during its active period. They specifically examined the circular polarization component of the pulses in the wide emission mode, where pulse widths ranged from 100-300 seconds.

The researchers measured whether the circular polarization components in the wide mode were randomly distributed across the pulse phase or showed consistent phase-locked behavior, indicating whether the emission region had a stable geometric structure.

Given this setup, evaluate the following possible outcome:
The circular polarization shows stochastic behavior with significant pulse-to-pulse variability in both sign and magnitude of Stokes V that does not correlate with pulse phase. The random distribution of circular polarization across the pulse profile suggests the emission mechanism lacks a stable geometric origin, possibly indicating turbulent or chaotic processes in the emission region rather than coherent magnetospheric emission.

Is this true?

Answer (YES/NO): NO